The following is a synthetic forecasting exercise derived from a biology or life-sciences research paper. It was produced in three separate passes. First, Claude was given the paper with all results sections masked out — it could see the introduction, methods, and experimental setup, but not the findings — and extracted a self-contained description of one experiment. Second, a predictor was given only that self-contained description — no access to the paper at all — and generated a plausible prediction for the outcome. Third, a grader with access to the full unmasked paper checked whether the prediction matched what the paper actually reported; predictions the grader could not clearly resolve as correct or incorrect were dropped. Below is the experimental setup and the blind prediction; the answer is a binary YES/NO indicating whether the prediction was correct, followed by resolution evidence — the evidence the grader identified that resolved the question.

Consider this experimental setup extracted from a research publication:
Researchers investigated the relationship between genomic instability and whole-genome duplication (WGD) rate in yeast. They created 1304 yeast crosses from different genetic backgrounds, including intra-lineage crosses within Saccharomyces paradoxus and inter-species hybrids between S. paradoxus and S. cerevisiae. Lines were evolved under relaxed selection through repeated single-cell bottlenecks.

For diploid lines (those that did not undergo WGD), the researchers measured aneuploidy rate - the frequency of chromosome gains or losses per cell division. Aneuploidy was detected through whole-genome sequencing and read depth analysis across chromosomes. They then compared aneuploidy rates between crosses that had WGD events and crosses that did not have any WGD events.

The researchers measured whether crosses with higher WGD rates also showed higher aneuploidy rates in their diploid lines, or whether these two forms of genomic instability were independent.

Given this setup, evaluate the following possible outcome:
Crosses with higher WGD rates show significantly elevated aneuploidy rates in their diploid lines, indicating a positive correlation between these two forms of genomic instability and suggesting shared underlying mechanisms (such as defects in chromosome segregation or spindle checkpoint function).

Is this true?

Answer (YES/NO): YES